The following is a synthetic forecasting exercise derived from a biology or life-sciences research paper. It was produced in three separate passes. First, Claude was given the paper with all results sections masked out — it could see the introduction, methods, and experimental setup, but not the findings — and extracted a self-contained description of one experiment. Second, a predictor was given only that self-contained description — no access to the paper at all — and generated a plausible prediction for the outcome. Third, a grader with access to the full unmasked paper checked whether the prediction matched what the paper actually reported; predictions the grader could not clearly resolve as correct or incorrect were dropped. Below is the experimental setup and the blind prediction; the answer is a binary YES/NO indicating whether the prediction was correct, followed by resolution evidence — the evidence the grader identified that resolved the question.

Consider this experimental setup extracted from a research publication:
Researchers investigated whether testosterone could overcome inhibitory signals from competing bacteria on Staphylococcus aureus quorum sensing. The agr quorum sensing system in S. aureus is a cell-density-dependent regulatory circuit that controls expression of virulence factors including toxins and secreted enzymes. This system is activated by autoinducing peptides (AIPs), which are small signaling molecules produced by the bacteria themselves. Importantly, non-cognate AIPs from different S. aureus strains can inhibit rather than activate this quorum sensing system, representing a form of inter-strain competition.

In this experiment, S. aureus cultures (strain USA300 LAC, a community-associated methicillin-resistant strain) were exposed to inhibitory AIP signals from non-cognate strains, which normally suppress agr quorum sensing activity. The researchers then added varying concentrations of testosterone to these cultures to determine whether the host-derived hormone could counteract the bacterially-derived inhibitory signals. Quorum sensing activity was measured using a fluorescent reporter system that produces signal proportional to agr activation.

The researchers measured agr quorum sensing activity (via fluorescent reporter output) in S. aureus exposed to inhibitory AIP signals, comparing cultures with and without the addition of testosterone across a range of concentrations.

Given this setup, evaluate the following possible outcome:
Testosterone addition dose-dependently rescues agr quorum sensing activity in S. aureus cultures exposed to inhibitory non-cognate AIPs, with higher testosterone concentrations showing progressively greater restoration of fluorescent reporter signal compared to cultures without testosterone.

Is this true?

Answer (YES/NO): YES